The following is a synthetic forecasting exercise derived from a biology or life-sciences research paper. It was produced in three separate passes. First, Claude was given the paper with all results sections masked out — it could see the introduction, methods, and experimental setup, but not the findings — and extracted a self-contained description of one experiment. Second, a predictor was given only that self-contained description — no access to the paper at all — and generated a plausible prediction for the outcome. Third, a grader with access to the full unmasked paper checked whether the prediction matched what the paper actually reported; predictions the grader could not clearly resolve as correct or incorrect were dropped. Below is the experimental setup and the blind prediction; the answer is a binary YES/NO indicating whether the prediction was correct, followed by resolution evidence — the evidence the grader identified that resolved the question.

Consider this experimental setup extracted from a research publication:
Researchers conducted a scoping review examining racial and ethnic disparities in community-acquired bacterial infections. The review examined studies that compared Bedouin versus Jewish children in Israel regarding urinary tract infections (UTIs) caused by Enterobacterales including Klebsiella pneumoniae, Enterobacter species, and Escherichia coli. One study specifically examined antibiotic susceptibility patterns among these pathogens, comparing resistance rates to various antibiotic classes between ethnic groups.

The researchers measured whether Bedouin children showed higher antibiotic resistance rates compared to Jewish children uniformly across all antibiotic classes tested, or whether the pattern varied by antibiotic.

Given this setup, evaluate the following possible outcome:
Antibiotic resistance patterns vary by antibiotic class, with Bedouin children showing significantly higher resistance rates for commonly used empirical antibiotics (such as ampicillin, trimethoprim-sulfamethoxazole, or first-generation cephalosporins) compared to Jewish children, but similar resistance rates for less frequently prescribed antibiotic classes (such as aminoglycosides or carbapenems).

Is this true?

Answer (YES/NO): YES